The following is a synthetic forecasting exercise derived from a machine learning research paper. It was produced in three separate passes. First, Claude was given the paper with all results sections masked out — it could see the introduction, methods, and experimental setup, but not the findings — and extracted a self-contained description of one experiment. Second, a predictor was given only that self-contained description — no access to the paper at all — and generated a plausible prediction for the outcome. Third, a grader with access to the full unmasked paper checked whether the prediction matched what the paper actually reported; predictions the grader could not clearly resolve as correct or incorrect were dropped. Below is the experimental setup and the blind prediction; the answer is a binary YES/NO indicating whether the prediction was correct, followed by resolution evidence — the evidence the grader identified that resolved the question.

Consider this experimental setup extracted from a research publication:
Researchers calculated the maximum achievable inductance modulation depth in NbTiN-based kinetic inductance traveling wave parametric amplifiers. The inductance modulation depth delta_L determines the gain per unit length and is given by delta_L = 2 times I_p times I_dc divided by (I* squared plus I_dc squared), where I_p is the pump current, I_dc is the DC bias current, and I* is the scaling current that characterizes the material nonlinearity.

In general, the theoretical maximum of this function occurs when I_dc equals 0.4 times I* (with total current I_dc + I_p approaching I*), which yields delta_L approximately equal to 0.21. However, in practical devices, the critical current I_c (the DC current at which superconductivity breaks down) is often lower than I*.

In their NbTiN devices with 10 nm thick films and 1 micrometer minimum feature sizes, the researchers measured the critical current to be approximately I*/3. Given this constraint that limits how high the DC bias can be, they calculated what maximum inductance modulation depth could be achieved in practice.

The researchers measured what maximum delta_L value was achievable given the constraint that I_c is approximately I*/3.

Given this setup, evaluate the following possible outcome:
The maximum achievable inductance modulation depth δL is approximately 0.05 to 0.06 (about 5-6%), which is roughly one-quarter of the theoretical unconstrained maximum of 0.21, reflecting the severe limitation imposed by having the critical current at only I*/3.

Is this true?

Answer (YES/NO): NO